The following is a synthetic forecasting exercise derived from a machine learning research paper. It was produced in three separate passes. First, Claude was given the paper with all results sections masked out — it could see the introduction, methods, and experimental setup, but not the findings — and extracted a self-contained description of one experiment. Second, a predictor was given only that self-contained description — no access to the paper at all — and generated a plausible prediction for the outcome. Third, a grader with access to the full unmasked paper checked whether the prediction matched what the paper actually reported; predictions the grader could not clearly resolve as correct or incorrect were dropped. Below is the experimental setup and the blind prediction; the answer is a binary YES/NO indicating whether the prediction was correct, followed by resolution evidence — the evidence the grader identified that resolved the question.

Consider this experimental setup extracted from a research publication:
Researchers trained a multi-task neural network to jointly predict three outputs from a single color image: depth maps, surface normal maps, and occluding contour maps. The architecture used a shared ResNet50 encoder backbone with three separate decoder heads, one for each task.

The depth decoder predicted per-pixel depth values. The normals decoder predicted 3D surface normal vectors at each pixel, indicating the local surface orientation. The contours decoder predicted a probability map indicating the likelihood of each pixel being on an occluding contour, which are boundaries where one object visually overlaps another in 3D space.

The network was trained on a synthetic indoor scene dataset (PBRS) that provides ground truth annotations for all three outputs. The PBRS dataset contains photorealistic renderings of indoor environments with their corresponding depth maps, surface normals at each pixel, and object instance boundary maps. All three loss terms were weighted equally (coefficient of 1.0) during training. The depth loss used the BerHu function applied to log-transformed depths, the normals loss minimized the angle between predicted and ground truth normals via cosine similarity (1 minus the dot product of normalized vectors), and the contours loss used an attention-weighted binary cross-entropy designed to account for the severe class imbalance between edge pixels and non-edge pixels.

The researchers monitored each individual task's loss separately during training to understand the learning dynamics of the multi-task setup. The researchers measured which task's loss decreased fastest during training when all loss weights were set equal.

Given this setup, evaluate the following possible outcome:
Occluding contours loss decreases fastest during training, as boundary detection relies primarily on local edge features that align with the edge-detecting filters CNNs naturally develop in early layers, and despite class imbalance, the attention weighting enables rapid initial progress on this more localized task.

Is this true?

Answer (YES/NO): NO